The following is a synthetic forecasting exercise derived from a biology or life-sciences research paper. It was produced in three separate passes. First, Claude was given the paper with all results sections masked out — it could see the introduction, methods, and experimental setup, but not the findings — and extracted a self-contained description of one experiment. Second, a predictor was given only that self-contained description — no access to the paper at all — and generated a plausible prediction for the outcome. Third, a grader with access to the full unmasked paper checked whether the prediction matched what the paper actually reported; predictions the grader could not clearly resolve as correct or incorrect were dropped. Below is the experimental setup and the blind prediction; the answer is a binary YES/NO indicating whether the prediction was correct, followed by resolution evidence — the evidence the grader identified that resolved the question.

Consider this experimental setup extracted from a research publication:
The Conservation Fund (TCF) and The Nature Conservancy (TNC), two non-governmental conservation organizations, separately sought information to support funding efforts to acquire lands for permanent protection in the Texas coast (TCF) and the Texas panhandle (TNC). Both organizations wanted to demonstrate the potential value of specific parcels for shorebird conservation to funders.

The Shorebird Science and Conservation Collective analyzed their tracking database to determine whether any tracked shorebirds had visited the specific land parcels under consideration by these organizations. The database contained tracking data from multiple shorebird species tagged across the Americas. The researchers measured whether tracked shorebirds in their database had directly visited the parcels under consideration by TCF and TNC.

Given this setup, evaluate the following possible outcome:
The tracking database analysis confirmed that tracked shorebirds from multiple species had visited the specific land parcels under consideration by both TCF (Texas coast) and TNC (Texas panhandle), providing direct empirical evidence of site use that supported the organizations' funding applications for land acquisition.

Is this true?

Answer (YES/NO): NO